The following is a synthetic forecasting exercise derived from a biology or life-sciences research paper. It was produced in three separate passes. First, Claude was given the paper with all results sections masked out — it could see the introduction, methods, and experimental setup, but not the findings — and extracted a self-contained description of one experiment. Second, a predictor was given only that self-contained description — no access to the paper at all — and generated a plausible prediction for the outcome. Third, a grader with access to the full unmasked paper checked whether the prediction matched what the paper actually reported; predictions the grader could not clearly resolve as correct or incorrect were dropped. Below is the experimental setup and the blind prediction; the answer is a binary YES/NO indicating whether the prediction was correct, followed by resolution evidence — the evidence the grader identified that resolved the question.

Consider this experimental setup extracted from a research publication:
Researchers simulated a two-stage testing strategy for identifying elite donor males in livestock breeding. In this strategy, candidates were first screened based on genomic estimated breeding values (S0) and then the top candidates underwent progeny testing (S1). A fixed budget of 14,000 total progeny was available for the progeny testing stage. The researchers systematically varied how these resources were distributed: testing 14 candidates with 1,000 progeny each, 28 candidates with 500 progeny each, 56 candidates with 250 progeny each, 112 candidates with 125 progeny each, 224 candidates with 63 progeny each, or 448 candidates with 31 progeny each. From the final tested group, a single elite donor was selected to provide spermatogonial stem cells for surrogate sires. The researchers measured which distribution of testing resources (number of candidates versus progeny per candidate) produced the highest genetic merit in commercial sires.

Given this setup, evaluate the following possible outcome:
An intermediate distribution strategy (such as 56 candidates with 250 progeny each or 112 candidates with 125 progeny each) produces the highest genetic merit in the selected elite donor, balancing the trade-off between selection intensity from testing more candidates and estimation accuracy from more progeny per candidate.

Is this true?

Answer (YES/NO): YES